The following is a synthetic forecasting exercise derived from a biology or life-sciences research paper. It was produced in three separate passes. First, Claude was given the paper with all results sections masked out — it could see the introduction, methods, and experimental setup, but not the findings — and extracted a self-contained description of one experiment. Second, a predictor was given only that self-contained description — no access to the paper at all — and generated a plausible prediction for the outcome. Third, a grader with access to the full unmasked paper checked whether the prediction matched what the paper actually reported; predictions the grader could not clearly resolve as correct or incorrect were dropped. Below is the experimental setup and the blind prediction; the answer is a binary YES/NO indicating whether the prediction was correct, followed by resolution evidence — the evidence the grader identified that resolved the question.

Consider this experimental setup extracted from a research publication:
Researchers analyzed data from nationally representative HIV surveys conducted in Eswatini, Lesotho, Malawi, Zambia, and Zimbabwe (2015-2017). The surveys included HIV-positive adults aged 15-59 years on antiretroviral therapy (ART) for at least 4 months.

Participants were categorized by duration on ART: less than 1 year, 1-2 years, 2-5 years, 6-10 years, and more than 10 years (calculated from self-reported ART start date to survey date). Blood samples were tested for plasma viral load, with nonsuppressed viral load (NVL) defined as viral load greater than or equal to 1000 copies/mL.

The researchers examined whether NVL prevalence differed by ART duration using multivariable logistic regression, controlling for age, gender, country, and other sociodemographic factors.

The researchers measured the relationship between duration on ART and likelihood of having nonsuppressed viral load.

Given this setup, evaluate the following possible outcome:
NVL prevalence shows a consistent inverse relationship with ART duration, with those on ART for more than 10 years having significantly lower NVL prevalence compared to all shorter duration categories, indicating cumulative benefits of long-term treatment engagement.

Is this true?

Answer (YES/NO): NO